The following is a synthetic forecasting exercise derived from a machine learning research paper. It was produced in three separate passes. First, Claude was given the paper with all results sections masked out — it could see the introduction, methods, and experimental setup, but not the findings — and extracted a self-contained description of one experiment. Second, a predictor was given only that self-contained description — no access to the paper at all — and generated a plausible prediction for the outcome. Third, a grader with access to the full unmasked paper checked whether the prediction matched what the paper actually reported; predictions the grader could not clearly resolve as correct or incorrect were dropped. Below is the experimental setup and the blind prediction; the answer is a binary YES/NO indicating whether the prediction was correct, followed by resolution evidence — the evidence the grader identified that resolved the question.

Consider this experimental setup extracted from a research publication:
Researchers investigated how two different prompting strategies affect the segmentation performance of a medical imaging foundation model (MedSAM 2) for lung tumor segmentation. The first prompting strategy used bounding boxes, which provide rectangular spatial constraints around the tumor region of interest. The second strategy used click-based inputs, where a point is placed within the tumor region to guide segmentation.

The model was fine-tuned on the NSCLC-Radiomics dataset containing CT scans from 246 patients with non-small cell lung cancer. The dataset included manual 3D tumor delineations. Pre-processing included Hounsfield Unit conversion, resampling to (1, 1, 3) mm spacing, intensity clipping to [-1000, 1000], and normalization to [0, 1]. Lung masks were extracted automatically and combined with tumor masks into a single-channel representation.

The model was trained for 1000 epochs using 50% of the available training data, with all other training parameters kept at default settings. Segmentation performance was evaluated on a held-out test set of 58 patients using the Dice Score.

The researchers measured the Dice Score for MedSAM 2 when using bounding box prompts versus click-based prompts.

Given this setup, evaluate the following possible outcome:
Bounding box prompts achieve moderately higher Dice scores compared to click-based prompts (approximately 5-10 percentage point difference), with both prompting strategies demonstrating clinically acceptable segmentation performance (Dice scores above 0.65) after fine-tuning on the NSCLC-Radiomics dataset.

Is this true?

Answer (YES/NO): NO